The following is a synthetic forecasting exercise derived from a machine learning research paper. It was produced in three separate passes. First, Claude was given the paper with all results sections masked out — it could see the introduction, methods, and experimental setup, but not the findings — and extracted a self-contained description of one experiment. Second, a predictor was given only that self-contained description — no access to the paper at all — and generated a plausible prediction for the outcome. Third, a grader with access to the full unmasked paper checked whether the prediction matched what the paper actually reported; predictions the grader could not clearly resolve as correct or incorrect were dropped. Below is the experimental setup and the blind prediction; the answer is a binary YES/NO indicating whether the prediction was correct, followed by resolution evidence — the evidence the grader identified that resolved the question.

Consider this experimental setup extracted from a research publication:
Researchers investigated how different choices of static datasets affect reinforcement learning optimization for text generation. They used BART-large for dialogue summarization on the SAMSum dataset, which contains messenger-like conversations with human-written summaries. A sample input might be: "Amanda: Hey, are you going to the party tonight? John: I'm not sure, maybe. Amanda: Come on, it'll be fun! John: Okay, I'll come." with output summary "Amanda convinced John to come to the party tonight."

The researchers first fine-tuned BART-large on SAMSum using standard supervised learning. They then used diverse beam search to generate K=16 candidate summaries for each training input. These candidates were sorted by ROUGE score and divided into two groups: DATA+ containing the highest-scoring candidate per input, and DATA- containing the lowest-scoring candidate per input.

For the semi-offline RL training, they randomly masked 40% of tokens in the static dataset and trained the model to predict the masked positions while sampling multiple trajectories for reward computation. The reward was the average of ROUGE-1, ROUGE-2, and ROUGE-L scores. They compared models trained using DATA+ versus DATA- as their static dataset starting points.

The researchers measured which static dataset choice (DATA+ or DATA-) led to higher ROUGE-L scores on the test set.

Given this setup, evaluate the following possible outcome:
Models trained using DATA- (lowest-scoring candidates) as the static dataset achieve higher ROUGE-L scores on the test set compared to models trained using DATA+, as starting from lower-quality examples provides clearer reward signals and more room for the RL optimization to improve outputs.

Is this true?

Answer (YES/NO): YES